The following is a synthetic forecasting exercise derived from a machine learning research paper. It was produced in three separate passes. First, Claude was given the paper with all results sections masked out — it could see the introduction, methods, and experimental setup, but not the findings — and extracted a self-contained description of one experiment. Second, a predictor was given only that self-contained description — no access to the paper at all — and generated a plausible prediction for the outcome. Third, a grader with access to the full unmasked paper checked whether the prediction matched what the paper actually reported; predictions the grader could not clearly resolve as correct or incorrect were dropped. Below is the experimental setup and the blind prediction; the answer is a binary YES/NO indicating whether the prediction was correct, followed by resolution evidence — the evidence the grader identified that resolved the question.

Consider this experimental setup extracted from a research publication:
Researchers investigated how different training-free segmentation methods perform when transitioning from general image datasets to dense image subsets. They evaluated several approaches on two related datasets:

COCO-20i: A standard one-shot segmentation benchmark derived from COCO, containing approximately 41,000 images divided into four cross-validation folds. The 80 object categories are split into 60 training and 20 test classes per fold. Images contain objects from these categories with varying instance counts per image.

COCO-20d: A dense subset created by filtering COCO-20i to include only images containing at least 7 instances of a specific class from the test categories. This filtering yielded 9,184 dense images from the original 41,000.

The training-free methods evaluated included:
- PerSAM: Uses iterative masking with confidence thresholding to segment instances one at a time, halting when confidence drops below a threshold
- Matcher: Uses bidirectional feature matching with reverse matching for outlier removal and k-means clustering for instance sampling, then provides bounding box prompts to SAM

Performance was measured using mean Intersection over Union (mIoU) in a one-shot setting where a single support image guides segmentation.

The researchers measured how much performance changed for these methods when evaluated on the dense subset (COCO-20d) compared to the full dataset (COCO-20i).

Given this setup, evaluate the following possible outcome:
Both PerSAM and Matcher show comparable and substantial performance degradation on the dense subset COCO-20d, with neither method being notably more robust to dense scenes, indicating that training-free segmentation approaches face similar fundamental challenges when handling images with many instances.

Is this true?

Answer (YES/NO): NO